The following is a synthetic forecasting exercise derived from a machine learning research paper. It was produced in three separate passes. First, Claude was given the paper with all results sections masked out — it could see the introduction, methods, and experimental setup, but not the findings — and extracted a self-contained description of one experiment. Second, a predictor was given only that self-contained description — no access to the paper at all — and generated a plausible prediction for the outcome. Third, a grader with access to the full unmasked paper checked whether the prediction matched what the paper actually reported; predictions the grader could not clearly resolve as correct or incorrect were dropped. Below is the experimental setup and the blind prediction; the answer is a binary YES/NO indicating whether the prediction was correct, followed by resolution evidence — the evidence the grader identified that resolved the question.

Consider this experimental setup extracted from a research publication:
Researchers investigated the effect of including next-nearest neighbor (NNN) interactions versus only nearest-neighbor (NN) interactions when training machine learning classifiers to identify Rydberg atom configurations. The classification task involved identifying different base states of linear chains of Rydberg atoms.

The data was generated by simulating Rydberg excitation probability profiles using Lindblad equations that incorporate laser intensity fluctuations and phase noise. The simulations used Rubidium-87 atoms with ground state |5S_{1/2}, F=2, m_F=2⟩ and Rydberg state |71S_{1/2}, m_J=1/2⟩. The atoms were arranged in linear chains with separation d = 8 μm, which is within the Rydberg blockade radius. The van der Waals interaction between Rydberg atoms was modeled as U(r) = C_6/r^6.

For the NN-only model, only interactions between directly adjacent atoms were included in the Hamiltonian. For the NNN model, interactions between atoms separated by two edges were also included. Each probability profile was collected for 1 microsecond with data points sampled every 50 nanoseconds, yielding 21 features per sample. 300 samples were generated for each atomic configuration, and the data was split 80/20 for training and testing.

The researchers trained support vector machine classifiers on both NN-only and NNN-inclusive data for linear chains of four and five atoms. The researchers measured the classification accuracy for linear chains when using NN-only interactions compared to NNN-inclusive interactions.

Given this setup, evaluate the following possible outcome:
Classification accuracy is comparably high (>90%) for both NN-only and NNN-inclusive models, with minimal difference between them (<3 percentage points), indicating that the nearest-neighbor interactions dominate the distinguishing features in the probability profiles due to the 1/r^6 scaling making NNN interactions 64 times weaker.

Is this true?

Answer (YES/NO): NO